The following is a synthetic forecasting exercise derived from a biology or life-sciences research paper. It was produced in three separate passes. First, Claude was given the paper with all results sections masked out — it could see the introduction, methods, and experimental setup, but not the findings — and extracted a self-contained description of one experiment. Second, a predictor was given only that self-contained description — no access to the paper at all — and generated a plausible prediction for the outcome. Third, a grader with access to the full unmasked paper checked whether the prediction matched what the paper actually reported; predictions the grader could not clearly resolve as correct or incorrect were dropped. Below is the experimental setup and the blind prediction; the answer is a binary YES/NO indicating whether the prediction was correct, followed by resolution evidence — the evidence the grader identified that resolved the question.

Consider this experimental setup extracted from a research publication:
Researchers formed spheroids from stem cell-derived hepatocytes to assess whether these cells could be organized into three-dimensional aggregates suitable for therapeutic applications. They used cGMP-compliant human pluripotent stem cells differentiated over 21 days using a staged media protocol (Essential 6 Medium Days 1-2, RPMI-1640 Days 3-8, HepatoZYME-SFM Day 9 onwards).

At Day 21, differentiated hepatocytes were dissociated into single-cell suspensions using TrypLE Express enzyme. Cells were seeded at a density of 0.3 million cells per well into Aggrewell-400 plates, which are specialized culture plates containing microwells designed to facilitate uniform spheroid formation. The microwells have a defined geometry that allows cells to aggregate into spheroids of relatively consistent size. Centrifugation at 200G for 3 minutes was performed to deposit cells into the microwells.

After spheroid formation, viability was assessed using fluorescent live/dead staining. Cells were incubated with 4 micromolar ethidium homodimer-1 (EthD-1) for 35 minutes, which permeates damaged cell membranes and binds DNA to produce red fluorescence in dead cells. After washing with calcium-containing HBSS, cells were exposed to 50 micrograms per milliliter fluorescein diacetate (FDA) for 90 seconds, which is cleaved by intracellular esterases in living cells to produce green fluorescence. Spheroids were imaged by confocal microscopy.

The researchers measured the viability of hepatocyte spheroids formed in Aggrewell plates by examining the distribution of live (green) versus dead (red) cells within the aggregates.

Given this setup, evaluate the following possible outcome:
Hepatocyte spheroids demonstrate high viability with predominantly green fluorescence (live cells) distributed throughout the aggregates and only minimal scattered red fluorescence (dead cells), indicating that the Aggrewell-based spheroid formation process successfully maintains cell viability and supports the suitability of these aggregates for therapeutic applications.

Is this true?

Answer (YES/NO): YES